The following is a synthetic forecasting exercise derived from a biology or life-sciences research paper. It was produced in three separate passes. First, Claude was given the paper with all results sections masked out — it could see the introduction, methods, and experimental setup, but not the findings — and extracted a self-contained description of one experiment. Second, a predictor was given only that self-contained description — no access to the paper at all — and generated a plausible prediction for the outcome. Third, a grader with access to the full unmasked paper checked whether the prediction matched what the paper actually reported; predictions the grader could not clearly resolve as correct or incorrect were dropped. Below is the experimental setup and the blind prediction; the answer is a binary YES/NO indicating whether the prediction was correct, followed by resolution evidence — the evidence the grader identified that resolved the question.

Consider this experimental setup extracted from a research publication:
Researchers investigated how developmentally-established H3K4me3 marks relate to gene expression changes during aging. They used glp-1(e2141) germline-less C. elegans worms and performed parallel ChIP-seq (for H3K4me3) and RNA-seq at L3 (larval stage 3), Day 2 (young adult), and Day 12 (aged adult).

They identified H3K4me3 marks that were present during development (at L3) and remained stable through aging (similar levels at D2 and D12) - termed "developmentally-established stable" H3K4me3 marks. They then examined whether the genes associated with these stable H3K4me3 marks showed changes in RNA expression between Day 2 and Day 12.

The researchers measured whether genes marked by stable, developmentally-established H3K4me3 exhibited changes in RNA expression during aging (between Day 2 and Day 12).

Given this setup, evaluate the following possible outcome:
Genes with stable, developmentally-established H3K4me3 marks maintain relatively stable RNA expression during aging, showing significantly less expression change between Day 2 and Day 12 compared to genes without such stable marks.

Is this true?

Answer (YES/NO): NO